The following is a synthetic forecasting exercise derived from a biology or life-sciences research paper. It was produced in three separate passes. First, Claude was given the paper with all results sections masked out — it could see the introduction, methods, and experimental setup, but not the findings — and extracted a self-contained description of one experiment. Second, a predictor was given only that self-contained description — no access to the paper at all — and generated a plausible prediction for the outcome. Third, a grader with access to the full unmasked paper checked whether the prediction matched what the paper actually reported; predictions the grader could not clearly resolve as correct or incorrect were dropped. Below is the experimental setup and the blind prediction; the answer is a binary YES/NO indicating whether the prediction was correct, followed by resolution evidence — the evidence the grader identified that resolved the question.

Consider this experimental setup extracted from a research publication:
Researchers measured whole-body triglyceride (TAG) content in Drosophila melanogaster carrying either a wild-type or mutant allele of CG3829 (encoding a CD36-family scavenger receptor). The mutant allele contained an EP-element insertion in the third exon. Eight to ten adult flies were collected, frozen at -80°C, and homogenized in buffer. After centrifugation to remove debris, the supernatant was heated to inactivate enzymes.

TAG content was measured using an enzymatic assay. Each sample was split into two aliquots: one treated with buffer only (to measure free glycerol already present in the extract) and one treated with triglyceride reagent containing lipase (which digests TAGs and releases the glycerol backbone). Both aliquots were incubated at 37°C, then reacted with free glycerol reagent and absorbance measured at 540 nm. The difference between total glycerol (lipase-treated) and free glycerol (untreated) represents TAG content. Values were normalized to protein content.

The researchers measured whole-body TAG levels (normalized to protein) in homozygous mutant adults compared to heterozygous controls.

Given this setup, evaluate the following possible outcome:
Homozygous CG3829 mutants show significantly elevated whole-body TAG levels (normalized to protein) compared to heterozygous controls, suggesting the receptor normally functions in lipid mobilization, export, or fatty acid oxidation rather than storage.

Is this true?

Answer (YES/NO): NO